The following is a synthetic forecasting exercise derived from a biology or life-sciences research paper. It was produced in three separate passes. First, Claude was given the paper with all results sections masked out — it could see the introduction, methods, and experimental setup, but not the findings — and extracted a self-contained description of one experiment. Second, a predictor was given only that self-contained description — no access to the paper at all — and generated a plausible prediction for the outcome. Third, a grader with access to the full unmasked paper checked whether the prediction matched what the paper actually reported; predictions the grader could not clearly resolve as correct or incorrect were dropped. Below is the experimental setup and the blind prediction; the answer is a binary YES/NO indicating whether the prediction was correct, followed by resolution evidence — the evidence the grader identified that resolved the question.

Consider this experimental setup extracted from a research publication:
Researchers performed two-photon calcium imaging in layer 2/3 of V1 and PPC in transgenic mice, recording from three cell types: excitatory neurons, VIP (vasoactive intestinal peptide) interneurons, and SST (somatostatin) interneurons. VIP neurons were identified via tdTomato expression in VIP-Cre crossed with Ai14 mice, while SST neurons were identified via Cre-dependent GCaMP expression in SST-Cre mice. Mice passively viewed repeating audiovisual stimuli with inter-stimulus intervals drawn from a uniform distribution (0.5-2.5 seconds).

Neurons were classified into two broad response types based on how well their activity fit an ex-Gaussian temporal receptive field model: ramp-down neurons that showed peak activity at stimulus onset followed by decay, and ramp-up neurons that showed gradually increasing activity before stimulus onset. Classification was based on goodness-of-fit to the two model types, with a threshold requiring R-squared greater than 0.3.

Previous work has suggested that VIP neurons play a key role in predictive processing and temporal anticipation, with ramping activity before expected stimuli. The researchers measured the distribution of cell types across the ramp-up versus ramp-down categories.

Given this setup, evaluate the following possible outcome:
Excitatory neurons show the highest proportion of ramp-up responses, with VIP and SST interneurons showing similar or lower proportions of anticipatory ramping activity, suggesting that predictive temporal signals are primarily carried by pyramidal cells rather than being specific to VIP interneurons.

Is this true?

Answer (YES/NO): NO